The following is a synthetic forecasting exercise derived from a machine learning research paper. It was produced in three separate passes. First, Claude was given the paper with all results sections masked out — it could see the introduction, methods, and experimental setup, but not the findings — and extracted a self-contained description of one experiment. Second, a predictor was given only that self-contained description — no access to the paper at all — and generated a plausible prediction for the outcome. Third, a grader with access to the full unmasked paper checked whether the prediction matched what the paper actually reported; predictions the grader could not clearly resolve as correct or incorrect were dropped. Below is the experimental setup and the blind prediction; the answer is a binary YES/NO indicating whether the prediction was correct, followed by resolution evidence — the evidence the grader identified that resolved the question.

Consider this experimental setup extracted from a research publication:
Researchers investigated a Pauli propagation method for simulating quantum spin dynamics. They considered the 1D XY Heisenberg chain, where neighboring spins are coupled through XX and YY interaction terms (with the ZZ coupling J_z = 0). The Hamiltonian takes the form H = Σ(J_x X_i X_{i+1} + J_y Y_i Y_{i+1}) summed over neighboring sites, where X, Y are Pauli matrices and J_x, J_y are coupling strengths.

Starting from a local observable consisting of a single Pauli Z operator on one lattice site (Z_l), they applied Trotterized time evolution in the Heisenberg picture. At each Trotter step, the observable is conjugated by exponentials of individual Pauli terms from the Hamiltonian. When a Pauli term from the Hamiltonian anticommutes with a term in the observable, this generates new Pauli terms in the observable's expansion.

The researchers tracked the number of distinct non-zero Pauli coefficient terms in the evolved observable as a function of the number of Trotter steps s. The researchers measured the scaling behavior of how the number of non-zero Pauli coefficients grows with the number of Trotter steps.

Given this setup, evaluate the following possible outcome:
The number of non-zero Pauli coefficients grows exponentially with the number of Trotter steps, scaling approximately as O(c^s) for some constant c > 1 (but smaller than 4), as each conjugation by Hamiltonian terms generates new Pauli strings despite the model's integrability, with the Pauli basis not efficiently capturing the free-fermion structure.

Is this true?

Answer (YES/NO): NO